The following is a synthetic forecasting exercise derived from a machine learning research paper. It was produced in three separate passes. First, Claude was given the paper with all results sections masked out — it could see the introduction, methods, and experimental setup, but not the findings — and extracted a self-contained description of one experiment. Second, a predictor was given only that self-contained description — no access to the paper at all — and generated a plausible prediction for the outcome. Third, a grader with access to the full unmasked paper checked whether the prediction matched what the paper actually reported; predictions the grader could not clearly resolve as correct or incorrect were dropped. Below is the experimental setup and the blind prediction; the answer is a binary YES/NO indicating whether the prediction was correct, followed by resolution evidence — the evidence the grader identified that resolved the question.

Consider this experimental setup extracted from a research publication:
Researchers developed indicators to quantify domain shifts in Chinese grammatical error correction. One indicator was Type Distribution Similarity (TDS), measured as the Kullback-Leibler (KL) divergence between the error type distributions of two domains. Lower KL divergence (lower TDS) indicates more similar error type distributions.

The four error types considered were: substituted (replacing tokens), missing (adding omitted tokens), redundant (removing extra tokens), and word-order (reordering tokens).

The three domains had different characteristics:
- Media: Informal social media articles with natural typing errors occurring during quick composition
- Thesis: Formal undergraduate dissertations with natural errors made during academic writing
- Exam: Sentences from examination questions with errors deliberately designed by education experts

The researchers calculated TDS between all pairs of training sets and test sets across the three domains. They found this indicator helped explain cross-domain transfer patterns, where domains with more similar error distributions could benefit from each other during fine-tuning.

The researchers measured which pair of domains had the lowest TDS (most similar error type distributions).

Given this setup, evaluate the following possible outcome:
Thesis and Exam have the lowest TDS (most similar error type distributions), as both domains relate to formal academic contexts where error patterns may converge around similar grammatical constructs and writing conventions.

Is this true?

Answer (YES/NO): NO